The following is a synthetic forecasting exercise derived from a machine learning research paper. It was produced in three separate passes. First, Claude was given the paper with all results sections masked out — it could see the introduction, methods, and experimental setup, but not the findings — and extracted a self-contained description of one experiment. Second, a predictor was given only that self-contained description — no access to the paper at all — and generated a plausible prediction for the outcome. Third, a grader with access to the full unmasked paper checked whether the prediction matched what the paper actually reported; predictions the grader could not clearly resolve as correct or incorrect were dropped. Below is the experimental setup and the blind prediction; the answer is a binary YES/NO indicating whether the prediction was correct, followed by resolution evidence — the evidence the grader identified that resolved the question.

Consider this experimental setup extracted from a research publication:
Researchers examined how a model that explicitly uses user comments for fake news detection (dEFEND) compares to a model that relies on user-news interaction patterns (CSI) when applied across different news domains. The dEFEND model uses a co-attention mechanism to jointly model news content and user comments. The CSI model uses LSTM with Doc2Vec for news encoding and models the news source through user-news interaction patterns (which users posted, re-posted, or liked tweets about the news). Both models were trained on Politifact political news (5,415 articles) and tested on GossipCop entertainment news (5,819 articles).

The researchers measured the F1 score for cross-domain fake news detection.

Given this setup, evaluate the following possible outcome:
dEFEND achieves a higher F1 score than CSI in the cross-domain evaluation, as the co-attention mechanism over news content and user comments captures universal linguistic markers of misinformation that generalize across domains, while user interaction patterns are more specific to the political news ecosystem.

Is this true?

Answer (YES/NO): NO